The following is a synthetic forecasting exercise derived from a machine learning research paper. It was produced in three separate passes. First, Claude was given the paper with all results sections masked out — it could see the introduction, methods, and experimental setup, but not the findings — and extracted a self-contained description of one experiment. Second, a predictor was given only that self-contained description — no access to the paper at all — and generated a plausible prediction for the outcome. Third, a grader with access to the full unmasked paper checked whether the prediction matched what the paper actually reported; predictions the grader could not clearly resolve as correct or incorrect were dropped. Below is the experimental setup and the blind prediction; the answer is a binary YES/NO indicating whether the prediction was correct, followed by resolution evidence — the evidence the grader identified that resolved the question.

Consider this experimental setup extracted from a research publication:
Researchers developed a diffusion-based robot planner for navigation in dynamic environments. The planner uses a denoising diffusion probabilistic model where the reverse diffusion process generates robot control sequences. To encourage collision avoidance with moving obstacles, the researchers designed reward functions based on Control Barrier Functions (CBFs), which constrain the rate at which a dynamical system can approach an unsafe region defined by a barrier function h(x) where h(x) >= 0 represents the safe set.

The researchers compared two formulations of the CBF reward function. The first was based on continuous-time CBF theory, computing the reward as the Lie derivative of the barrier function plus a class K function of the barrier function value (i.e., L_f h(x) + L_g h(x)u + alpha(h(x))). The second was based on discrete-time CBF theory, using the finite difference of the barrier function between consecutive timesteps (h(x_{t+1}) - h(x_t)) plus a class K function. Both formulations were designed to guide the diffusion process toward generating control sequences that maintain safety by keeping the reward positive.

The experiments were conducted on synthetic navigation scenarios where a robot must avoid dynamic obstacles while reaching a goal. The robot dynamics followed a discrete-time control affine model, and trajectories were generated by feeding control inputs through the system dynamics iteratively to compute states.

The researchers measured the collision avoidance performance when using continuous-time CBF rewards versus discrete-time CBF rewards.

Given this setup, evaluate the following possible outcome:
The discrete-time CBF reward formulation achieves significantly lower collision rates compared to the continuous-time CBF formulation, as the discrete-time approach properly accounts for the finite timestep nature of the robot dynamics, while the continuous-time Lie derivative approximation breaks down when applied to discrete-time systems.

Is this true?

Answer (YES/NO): NO